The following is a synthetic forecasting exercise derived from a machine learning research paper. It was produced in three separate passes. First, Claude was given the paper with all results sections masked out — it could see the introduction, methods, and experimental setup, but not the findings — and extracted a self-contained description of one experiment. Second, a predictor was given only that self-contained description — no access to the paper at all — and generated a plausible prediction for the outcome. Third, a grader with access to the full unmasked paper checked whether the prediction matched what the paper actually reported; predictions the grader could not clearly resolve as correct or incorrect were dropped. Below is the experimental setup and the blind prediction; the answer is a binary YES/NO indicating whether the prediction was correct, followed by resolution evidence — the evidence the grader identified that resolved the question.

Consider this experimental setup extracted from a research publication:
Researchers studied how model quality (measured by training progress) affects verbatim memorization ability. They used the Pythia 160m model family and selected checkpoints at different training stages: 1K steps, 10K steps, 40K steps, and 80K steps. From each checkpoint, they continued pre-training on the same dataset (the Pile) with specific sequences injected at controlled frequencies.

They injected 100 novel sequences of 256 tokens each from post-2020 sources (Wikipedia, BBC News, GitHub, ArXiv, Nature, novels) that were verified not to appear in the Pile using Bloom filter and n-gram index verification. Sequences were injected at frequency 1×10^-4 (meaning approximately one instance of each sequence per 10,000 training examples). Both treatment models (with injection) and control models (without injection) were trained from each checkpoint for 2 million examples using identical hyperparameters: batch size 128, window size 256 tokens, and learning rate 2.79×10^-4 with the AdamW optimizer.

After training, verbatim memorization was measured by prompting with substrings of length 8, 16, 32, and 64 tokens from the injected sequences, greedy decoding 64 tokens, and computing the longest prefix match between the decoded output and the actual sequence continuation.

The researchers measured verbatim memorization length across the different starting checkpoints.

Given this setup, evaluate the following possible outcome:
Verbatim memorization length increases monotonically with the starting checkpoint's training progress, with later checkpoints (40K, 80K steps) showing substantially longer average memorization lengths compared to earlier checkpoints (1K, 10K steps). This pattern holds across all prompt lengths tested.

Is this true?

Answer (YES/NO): YES